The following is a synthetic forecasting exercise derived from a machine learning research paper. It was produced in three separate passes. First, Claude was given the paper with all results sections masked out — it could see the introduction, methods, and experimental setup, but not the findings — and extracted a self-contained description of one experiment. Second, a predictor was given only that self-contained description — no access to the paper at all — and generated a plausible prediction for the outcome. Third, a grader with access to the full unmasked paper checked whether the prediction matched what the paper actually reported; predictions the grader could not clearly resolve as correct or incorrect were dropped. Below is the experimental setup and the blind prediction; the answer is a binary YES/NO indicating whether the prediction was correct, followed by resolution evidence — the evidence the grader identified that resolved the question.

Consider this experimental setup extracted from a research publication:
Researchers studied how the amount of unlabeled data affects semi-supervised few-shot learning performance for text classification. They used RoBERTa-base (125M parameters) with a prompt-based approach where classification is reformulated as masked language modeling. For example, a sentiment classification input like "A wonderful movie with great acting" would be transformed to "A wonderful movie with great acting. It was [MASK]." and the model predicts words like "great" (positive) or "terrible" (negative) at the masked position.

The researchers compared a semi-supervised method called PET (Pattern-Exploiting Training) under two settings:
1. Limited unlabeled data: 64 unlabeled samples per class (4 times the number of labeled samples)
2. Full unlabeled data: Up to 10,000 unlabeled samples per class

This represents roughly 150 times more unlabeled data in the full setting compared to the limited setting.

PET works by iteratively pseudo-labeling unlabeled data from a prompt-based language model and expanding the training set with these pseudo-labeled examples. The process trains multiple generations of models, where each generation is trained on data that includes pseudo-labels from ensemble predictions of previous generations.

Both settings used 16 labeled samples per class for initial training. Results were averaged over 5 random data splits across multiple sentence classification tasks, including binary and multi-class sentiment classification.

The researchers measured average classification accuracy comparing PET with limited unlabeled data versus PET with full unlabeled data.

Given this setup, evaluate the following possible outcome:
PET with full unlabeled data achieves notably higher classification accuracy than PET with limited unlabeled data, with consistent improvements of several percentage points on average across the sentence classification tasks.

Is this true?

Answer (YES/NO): NO